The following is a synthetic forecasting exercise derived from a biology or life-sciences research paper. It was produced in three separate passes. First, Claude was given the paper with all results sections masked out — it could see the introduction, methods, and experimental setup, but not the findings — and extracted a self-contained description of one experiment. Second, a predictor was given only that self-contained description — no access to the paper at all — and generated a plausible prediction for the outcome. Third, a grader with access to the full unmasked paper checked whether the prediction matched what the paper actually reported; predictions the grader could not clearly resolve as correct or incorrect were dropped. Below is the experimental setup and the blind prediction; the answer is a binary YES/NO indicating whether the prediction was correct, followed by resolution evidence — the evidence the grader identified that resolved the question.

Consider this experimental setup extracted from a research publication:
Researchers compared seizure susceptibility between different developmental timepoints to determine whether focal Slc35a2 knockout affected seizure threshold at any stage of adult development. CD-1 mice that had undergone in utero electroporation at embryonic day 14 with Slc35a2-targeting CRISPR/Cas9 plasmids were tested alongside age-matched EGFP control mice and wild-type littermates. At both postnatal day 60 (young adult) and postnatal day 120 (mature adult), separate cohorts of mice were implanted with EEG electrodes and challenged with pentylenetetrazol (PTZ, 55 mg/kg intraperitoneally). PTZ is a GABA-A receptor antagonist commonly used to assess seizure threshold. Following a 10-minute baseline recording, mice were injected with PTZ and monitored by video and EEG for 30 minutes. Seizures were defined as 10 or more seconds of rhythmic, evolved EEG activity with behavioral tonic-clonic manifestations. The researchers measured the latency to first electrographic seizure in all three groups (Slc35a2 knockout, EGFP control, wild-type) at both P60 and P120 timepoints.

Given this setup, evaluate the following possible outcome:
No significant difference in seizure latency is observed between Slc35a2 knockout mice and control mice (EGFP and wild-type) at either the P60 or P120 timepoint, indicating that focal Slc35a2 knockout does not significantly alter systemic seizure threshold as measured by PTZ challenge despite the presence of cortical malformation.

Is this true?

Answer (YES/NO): NO